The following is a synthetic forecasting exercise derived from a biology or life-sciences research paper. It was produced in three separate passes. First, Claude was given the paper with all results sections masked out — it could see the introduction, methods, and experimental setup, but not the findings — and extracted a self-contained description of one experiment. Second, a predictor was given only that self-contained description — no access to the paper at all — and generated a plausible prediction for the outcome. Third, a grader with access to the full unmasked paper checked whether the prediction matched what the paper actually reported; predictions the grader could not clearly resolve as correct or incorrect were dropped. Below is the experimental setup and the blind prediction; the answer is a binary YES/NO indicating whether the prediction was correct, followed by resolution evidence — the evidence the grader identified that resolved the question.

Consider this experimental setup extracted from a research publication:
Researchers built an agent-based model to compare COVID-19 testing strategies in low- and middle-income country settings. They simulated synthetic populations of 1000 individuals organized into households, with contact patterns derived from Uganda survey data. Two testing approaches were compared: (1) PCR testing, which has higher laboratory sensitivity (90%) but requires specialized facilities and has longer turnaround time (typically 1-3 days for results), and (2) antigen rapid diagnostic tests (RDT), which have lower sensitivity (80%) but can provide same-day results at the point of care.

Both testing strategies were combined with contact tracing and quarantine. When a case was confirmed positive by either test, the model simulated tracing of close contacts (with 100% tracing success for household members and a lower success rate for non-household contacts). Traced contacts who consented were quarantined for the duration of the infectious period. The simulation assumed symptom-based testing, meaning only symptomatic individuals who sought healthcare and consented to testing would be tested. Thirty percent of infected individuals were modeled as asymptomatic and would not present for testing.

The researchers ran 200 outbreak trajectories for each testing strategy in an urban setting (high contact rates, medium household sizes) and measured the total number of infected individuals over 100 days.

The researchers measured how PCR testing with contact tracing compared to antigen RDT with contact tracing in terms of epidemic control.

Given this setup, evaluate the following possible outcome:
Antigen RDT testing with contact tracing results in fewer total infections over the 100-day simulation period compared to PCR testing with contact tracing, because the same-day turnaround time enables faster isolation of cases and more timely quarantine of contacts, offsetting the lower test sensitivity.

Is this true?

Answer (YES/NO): NO